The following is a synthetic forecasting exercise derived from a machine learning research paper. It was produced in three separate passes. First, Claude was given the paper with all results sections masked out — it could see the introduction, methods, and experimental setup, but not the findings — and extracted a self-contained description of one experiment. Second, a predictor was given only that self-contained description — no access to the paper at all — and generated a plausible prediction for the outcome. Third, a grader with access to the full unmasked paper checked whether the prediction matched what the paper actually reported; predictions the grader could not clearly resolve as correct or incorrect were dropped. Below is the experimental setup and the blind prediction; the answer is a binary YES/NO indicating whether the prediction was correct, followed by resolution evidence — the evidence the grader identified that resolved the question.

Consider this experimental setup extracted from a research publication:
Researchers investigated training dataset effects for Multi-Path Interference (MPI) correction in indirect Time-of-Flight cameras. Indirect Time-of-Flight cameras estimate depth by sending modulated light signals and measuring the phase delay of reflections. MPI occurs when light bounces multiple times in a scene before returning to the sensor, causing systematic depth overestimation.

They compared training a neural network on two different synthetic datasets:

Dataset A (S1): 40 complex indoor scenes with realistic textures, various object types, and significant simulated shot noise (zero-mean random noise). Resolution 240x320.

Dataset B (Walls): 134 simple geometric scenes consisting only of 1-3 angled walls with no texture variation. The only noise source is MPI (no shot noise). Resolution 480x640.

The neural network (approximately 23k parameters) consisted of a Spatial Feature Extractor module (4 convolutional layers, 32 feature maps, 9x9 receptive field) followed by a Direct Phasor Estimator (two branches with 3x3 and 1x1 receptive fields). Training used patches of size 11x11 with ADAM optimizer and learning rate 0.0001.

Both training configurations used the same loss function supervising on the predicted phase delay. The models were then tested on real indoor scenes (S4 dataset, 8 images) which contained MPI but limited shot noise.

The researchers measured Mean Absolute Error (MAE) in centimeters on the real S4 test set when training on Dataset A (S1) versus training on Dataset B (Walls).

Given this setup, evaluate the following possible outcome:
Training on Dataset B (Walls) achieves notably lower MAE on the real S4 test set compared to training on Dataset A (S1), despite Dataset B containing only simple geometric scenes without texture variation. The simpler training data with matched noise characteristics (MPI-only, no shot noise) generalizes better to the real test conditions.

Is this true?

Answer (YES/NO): YES